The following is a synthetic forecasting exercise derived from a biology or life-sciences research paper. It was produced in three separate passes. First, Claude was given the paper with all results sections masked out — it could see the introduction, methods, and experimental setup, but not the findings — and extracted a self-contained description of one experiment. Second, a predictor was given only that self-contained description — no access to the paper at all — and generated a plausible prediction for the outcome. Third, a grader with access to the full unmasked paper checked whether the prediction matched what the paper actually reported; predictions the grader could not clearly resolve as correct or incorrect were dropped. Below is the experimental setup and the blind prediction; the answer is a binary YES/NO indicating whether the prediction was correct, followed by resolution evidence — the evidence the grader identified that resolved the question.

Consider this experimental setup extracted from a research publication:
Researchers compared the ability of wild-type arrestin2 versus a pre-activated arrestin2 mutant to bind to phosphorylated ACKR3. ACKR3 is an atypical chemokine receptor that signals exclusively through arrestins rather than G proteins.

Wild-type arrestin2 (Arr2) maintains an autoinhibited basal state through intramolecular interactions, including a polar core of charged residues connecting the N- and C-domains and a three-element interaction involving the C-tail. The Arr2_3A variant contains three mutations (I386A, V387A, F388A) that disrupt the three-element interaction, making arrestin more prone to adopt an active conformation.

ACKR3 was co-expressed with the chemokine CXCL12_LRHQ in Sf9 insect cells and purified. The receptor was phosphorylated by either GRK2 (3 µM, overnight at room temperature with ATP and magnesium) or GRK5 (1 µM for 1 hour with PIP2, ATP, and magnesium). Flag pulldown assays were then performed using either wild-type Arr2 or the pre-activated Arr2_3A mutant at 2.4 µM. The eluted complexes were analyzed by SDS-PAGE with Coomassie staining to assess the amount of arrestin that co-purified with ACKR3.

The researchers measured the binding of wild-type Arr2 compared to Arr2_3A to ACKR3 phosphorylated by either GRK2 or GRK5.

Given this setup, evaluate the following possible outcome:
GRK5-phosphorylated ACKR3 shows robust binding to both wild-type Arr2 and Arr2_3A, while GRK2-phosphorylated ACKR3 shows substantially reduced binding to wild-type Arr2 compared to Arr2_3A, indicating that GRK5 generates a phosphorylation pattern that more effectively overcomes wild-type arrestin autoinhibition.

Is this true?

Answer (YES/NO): NO